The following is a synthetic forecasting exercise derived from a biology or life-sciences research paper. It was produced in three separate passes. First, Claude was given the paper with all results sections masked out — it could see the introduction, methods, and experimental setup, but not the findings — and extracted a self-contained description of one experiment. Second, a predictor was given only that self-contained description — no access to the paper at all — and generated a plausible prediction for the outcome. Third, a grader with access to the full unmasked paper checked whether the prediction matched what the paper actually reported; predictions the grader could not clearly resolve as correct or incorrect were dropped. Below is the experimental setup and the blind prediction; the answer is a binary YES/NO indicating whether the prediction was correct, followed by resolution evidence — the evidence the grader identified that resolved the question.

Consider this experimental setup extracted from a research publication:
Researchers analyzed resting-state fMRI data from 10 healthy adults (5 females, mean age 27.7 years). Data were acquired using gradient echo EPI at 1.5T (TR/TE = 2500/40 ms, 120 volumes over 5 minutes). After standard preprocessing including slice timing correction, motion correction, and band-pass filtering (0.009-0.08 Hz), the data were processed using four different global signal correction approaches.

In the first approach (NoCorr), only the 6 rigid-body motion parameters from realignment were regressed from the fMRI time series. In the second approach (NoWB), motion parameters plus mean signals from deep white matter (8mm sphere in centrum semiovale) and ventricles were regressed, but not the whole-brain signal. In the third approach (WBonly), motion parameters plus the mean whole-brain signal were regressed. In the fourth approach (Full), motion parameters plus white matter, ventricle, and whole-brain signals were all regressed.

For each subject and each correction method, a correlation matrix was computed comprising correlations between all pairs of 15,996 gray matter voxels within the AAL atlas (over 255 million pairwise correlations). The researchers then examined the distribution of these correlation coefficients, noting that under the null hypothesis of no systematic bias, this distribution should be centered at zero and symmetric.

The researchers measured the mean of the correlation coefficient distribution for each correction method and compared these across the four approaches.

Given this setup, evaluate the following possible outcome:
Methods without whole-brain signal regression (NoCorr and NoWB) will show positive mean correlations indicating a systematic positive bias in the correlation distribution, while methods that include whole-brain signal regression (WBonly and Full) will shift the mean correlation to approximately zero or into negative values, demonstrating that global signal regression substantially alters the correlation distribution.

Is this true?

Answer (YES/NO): YES